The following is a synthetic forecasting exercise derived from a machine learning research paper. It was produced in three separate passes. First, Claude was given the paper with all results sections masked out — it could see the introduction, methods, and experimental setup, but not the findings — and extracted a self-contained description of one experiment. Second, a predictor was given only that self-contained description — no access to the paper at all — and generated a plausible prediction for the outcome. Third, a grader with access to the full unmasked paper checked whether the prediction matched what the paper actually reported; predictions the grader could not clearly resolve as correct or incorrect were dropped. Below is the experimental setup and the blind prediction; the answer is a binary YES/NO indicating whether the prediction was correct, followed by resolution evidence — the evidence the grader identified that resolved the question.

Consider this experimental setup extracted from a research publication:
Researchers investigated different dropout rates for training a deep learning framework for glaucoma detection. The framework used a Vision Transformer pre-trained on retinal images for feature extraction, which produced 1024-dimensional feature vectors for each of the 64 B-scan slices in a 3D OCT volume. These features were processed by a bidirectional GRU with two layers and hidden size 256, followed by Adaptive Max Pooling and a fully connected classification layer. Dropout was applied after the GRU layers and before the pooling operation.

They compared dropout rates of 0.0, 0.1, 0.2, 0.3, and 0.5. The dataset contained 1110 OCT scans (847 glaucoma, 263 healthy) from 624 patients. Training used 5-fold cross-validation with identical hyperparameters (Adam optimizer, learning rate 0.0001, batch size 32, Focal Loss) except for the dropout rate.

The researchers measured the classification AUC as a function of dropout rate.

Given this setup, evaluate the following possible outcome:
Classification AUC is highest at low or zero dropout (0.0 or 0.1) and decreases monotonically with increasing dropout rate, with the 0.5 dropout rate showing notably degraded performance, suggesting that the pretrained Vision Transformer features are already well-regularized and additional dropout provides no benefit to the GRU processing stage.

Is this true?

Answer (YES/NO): NO